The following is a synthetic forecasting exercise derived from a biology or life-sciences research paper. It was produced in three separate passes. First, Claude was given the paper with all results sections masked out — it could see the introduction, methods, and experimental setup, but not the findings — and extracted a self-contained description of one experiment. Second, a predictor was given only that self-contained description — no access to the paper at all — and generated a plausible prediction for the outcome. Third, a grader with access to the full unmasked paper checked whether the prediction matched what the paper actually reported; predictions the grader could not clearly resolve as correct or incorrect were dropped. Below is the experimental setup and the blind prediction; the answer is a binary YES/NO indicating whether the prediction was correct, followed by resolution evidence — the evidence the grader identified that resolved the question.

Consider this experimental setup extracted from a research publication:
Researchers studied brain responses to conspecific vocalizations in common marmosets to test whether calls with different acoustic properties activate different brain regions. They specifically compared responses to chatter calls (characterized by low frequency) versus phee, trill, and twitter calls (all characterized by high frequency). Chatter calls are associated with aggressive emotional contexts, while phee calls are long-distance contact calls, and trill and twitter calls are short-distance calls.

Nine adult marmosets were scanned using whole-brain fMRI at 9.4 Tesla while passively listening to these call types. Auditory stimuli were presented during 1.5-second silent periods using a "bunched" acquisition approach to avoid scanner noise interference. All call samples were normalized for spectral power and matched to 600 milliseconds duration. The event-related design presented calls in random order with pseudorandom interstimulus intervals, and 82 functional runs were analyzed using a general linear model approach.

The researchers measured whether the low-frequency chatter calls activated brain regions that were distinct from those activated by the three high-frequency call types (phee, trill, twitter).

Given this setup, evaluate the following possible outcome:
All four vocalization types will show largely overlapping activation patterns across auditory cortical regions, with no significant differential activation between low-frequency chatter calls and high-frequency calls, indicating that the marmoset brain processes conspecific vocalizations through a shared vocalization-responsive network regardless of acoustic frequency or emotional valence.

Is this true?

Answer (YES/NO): NO